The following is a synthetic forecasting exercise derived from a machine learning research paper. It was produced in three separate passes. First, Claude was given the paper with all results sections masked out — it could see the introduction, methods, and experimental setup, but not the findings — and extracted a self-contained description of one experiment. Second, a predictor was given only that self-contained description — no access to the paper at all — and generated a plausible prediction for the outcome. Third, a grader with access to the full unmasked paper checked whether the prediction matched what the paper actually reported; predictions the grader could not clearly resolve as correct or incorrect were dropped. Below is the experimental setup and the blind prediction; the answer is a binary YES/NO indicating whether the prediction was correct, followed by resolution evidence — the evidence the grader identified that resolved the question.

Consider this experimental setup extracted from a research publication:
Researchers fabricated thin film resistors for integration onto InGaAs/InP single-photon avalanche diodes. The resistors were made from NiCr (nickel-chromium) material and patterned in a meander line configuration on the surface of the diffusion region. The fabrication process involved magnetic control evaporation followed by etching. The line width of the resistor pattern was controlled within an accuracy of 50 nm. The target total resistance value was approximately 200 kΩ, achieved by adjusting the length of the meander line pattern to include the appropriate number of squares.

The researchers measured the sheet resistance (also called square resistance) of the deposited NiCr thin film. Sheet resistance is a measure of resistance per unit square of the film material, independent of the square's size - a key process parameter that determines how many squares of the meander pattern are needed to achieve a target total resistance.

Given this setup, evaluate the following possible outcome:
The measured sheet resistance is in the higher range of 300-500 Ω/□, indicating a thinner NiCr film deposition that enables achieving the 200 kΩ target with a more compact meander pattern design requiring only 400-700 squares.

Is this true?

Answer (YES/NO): NO